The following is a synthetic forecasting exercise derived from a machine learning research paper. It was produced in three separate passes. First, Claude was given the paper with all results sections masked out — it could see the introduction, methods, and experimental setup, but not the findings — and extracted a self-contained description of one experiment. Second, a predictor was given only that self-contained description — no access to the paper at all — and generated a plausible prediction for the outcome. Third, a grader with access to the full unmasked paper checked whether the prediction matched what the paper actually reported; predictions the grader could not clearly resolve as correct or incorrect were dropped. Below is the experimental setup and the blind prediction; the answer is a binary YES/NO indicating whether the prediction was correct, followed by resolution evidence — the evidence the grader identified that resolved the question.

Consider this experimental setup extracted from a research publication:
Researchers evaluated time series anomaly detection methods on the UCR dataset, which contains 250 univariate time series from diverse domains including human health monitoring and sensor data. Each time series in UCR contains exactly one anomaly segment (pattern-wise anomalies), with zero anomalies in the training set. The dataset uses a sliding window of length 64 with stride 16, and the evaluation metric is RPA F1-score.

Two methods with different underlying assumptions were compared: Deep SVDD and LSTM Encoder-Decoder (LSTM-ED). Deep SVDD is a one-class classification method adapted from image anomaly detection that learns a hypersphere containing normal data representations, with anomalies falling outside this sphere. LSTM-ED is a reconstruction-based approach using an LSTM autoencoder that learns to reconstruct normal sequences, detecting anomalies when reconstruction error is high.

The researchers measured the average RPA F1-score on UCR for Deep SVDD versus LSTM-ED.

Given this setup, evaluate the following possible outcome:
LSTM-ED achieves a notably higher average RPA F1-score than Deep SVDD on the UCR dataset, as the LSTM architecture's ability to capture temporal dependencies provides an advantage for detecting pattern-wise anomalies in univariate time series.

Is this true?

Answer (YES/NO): NO